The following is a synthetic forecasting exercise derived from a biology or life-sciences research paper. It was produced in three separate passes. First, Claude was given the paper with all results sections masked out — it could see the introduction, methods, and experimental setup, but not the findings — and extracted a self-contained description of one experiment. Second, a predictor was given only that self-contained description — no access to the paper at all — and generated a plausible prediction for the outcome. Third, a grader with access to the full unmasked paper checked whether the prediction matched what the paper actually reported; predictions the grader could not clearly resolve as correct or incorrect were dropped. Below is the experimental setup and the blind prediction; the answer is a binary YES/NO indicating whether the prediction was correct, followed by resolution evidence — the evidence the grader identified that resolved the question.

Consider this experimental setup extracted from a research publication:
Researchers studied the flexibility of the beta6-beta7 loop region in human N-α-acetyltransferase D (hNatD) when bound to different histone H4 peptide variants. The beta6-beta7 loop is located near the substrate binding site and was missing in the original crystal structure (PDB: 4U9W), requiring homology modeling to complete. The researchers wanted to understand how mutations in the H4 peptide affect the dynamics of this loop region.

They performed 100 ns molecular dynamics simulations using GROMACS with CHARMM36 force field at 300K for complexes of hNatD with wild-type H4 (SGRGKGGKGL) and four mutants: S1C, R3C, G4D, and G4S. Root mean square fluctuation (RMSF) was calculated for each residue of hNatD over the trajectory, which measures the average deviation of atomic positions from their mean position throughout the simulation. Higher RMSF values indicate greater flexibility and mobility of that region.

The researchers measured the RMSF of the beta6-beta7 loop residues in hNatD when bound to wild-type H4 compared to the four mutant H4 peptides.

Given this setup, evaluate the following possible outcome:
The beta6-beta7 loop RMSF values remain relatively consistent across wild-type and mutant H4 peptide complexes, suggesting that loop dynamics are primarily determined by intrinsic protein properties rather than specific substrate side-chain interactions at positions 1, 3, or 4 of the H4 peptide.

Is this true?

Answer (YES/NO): NO